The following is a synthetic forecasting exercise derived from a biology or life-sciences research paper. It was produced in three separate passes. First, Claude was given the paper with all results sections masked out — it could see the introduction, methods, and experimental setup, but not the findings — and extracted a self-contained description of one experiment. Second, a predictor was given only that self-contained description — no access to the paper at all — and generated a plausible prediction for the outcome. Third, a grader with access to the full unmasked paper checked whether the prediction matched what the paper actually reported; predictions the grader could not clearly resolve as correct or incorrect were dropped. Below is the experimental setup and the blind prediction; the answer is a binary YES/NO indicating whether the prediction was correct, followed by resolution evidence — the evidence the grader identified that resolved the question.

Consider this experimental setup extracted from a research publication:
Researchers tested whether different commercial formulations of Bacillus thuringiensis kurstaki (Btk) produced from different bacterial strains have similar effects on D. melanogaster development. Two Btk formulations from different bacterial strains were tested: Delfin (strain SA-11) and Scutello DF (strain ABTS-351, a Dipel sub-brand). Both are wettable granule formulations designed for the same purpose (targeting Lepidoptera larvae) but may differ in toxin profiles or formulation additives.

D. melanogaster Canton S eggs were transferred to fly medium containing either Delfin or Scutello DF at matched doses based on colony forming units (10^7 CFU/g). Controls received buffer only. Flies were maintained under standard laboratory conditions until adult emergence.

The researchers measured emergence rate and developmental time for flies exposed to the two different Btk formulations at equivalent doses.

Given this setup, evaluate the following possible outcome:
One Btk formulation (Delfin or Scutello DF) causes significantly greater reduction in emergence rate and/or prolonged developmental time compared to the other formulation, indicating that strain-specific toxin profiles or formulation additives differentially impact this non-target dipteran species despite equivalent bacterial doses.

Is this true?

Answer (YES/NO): YES